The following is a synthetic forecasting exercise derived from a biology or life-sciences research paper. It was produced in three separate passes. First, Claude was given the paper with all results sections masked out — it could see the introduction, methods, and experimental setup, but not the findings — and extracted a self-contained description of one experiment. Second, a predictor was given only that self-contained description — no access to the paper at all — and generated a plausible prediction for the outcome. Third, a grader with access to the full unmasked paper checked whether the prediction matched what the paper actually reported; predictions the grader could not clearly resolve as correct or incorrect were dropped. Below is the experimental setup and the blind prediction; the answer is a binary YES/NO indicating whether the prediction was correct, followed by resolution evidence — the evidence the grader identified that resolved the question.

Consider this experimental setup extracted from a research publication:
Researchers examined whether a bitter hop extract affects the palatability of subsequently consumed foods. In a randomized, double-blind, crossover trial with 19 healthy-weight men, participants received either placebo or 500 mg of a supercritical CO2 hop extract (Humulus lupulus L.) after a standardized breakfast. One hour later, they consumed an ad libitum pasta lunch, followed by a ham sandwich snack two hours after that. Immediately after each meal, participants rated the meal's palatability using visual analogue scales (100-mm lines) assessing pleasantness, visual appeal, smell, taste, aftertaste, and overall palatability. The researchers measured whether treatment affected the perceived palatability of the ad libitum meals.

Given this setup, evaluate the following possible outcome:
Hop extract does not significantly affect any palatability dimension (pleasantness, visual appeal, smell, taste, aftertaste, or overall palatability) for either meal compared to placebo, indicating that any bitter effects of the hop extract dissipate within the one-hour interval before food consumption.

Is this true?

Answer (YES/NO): YES